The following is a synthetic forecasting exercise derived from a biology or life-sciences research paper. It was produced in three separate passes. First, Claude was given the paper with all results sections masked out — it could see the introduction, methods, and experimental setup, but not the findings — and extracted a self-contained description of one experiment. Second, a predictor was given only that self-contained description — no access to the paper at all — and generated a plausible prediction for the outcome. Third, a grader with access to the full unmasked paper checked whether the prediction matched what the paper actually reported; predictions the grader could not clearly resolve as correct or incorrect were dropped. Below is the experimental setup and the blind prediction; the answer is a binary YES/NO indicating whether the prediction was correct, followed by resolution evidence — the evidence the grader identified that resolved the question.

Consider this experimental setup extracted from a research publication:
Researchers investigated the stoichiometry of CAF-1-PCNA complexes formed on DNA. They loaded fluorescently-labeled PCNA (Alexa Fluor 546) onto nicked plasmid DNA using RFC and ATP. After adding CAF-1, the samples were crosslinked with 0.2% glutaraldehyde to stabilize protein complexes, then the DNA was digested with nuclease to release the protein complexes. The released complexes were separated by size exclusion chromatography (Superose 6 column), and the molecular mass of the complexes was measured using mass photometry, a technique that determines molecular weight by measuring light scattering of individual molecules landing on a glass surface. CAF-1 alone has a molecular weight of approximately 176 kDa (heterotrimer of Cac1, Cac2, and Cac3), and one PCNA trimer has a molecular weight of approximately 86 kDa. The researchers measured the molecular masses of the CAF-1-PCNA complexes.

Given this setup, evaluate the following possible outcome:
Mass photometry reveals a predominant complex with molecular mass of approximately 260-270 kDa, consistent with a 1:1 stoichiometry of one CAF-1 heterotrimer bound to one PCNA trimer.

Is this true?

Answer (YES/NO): NO